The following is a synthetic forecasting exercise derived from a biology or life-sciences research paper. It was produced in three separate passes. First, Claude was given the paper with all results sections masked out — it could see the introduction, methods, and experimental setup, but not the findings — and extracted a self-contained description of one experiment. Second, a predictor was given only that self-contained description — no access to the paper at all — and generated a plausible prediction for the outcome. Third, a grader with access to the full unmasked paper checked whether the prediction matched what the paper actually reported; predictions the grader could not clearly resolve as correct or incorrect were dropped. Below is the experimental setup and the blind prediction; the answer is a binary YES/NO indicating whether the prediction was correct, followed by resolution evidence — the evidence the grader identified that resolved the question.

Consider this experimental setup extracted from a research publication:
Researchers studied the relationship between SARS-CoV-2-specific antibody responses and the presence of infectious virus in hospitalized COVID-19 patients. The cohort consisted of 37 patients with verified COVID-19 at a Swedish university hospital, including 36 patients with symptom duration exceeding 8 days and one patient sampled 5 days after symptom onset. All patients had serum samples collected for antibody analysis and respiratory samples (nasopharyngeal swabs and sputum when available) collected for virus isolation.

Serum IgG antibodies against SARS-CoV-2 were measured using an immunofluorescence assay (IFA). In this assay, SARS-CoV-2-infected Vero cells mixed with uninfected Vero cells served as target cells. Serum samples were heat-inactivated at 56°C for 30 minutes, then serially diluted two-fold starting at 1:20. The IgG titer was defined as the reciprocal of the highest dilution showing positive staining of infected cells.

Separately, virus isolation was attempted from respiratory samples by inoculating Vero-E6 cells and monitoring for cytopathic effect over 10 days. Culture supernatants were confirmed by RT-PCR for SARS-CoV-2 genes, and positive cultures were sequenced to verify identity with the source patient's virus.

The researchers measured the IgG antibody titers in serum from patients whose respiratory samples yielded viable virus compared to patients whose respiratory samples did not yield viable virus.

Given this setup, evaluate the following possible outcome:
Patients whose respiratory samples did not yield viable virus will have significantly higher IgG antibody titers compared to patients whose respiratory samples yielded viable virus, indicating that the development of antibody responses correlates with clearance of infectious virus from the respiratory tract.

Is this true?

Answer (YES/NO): YES